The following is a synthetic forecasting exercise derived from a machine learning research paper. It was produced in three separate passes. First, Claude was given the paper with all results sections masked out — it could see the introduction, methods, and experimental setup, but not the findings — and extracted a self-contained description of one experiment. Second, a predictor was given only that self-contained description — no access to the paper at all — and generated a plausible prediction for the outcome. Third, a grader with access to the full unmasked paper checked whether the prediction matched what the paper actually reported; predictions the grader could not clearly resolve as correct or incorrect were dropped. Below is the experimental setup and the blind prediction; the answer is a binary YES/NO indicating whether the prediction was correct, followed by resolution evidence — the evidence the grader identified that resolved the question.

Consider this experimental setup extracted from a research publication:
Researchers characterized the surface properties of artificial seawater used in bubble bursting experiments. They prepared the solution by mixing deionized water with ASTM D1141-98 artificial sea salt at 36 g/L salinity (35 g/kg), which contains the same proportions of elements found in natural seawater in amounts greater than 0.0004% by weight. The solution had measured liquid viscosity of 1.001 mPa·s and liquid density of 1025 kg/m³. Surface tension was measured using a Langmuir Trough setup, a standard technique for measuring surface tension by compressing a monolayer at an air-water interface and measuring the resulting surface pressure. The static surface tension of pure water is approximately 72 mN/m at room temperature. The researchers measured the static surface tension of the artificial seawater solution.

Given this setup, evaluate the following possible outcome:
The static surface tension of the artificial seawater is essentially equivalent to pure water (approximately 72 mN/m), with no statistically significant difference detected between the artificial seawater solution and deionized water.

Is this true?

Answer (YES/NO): NO